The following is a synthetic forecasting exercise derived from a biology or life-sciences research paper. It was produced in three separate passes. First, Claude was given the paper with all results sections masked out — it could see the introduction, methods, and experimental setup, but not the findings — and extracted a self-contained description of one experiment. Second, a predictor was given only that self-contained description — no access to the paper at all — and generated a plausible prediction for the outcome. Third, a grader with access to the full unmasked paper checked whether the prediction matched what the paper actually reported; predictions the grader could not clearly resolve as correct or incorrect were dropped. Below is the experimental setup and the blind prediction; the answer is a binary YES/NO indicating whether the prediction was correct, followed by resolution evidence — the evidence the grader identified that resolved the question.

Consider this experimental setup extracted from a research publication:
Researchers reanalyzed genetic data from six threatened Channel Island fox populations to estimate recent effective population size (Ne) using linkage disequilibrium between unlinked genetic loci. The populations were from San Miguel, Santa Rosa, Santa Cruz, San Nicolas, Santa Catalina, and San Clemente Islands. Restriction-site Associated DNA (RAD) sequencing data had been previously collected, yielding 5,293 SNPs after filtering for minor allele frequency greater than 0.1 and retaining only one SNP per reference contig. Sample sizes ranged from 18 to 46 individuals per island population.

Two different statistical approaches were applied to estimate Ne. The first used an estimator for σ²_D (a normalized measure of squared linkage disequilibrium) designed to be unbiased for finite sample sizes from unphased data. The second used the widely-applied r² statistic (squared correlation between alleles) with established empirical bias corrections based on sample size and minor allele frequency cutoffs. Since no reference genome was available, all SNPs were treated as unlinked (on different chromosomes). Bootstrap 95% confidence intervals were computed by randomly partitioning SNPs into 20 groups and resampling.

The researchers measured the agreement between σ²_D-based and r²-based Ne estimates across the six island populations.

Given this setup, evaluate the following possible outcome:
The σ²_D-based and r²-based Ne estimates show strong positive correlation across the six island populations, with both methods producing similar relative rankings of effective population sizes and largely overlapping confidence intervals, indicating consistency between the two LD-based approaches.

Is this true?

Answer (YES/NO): NO